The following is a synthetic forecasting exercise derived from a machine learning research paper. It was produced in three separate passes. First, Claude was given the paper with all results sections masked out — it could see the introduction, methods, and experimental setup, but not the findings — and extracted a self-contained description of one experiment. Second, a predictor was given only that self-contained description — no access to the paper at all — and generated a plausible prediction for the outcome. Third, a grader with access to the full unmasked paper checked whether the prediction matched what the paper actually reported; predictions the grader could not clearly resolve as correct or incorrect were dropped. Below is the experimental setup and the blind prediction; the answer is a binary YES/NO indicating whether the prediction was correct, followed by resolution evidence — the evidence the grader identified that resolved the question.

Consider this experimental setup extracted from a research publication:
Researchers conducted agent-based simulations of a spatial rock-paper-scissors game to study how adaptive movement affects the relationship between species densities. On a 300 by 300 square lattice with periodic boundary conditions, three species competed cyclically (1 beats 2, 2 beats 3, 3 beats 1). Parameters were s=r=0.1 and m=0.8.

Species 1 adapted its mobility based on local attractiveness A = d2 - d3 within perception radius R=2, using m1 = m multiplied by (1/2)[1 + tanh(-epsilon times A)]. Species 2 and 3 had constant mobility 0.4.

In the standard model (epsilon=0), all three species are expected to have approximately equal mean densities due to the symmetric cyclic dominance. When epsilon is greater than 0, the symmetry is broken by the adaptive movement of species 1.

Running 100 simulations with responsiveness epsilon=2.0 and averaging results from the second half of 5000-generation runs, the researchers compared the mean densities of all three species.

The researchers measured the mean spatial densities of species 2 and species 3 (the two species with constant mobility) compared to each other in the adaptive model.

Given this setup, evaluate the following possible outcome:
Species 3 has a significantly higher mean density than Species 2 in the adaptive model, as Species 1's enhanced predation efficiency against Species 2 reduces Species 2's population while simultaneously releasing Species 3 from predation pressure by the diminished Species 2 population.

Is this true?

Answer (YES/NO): NO